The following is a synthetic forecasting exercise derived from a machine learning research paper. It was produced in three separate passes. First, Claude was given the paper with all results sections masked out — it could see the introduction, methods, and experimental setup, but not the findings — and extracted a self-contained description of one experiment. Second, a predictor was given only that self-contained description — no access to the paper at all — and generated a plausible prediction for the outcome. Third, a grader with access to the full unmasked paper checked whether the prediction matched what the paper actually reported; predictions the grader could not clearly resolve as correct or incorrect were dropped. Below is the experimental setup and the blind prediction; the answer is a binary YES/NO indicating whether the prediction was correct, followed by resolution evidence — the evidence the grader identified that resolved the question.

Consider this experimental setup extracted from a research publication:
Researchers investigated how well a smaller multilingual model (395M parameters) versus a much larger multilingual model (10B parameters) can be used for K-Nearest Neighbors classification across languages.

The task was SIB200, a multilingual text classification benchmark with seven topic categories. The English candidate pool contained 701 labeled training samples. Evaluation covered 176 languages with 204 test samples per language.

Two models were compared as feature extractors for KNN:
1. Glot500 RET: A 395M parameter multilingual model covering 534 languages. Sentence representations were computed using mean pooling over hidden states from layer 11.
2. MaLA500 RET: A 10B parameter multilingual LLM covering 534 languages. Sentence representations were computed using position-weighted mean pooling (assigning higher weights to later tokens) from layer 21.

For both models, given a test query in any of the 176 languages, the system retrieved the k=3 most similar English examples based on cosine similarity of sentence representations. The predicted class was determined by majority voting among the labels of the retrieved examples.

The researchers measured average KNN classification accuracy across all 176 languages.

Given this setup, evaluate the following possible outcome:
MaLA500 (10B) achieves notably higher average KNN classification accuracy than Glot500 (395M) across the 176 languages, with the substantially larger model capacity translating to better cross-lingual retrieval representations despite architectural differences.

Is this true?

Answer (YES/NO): NO